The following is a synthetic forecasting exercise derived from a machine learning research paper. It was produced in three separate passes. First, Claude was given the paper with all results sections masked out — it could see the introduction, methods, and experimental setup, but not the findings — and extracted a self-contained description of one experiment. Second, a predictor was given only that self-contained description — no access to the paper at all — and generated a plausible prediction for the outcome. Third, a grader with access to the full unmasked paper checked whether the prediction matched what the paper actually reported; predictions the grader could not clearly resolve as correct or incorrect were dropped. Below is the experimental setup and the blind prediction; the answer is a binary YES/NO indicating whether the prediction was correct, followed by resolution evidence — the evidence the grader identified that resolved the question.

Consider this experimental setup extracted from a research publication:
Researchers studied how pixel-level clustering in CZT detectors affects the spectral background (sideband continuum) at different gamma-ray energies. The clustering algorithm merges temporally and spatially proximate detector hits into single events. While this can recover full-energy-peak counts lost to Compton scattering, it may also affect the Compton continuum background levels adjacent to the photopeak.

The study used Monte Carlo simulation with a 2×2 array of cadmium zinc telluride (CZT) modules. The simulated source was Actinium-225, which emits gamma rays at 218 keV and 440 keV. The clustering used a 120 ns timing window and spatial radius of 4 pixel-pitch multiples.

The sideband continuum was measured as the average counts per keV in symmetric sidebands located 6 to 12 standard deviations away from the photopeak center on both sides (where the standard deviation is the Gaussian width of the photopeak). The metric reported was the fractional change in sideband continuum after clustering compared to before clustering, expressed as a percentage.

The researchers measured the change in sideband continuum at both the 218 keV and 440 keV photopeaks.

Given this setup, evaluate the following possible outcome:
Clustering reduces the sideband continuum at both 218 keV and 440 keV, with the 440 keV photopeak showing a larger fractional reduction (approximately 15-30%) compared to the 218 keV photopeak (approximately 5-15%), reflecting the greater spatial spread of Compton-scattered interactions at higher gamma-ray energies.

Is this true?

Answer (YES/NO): NO